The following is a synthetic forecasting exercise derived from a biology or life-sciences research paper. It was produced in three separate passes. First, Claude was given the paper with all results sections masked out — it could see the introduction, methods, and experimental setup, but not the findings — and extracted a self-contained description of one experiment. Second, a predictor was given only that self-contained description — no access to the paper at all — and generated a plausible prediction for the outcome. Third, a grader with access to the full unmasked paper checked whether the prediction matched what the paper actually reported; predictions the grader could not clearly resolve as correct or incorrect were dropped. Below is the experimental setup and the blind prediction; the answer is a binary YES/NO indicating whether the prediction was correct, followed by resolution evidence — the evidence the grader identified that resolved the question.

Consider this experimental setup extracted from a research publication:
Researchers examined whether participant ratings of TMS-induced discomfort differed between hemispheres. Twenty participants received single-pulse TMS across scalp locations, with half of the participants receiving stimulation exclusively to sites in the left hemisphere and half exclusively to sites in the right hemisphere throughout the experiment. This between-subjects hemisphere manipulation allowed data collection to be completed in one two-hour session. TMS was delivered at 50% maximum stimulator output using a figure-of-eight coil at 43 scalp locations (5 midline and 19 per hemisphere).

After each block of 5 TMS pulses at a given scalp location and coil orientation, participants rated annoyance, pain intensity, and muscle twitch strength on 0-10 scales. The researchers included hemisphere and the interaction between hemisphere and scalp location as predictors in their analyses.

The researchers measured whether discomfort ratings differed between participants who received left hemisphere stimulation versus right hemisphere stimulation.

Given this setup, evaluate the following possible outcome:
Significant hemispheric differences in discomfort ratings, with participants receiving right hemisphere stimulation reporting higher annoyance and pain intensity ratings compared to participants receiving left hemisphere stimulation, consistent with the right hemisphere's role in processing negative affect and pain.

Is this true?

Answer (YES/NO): NO